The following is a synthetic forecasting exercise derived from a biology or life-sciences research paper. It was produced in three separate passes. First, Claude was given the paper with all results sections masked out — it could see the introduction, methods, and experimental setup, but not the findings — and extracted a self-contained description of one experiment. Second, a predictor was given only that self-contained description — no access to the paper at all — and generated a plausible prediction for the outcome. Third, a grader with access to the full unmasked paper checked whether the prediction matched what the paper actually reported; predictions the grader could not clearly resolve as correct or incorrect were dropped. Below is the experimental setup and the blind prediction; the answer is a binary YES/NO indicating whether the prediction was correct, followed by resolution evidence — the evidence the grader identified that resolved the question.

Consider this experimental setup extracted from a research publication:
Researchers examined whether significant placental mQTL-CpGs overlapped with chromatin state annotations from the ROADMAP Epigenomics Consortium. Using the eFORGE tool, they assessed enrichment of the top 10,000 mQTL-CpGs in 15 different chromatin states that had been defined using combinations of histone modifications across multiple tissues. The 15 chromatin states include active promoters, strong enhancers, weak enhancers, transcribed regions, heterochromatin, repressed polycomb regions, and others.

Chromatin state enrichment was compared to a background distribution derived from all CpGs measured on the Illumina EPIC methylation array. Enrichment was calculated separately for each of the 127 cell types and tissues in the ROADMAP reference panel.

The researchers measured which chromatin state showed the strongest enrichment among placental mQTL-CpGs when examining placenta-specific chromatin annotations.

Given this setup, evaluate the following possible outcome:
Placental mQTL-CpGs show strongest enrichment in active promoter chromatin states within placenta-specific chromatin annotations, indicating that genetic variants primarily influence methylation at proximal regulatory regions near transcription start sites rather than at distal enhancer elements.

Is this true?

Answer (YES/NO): NO